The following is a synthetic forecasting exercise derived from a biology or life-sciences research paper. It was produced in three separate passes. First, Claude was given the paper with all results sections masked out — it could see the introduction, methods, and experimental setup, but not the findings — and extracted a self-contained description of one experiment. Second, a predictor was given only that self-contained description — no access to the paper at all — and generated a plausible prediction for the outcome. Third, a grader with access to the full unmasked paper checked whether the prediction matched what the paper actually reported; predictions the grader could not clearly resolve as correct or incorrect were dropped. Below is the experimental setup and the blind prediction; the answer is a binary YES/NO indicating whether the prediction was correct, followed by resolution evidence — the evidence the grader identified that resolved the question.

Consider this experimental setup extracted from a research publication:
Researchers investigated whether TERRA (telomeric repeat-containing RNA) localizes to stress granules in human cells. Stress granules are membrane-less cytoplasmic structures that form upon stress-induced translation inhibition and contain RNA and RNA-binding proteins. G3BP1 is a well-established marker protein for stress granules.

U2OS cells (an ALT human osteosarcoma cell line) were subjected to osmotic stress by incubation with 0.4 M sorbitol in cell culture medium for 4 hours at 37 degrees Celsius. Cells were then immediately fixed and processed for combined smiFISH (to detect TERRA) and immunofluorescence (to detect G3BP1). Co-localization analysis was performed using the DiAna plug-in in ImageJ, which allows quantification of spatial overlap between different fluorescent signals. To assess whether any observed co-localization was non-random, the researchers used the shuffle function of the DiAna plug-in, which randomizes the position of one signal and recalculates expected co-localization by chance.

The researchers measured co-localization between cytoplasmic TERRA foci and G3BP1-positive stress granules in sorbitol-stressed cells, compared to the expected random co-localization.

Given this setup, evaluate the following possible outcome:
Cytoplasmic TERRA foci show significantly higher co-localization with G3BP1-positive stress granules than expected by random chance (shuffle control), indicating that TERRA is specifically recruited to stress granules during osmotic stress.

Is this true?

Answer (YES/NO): YES